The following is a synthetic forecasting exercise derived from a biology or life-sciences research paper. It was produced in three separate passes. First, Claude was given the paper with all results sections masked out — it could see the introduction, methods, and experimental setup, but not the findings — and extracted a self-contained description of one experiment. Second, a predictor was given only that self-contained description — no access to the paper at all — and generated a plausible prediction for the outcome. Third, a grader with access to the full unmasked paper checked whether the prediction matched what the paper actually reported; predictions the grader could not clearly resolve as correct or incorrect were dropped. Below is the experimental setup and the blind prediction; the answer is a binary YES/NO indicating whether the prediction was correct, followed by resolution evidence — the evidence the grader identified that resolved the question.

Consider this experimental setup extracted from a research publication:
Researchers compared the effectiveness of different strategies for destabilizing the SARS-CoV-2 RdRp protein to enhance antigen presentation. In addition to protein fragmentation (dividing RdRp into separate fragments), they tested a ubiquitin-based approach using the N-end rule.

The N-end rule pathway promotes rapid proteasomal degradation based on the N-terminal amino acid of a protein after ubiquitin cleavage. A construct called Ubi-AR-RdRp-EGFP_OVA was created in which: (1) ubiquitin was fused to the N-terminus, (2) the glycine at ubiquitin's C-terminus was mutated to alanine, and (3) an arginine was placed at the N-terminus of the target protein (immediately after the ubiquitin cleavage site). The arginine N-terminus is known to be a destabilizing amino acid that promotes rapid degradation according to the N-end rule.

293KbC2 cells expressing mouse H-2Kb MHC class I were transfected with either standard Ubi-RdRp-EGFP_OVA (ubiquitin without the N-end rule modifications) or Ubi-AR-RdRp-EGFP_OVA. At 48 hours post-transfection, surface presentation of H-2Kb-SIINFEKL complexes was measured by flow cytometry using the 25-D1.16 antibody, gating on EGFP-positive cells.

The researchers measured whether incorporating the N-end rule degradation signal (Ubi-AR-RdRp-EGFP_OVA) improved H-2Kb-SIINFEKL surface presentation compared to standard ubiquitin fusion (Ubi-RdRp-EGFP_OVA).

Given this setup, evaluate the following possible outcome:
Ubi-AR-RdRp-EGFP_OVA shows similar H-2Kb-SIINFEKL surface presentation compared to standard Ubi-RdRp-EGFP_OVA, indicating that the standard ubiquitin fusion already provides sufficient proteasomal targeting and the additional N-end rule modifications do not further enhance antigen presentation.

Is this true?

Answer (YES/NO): NO